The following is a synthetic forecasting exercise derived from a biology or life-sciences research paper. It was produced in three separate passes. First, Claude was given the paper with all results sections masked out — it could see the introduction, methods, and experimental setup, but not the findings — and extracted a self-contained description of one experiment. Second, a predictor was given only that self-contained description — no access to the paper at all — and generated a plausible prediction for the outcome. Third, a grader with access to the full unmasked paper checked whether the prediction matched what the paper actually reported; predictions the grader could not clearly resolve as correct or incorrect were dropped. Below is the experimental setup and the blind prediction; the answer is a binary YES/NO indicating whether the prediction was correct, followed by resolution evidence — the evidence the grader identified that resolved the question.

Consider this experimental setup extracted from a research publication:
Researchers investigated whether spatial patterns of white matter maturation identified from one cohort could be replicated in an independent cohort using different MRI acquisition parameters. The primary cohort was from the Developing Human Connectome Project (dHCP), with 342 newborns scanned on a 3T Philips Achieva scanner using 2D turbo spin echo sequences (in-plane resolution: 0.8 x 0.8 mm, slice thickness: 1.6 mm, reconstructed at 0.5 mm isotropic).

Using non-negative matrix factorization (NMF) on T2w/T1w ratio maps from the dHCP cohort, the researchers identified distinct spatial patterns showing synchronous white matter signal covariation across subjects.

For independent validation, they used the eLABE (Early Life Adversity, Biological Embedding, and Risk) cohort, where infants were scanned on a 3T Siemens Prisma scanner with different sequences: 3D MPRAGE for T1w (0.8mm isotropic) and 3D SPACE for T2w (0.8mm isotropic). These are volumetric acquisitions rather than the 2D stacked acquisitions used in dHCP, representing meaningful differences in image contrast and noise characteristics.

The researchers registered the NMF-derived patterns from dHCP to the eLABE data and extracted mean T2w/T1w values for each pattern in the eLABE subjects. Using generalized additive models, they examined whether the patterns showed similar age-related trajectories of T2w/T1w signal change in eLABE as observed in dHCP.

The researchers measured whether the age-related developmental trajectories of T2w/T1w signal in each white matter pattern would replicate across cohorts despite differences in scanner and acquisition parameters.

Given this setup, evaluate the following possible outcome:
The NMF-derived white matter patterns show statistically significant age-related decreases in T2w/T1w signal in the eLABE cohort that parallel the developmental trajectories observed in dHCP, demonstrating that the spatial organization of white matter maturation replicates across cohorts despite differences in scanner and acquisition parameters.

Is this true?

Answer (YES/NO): YES